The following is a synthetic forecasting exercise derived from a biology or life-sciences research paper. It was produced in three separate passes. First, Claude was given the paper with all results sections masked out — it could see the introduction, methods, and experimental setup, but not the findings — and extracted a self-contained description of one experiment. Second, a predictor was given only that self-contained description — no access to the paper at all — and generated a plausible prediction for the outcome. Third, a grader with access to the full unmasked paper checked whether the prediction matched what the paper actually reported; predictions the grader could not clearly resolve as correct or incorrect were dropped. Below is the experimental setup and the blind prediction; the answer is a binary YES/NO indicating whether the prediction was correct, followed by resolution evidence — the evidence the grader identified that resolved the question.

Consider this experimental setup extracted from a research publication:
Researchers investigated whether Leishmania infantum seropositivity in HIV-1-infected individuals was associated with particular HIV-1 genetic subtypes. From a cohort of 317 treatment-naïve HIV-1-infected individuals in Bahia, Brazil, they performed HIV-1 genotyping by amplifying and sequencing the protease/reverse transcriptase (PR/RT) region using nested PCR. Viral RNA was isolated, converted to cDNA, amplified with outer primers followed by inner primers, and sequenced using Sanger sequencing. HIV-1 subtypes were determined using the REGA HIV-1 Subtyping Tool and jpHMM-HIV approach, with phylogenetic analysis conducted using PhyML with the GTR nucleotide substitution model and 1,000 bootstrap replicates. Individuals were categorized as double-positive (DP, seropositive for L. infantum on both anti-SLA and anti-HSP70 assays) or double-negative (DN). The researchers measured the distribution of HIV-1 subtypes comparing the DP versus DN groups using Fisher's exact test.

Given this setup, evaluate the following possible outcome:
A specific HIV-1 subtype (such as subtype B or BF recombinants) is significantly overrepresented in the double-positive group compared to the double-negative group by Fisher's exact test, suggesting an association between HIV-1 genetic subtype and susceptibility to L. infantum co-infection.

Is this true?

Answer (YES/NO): NO